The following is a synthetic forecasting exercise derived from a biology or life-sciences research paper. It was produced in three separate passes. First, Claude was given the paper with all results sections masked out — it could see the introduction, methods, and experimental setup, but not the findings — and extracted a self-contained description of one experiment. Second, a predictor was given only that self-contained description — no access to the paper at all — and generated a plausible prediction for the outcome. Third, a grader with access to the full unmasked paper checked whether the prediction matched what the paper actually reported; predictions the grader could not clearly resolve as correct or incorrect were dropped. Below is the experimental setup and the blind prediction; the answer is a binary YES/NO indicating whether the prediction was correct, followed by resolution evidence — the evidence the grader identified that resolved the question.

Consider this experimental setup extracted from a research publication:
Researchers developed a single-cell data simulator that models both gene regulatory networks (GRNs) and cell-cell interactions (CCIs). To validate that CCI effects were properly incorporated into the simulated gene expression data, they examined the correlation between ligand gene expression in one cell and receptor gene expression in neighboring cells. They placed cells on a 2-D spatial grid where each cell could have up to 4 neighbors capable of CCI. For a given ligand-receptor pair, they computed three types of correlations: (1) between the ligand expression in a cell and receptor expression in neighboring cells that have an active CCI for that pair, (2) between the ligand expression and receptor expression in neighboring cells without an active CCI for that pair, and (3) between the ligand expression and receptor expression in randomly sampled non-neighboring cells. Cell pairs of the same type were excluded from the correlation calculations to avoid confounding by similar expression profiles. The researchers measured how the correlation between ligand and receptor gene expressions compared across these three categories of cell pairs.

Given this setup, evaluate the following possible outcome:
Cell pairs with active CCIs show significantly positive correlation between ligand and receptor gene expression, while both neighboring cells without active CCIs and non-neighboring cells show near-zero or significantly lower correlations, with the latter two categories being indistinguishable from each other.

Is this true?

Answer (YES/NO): NO